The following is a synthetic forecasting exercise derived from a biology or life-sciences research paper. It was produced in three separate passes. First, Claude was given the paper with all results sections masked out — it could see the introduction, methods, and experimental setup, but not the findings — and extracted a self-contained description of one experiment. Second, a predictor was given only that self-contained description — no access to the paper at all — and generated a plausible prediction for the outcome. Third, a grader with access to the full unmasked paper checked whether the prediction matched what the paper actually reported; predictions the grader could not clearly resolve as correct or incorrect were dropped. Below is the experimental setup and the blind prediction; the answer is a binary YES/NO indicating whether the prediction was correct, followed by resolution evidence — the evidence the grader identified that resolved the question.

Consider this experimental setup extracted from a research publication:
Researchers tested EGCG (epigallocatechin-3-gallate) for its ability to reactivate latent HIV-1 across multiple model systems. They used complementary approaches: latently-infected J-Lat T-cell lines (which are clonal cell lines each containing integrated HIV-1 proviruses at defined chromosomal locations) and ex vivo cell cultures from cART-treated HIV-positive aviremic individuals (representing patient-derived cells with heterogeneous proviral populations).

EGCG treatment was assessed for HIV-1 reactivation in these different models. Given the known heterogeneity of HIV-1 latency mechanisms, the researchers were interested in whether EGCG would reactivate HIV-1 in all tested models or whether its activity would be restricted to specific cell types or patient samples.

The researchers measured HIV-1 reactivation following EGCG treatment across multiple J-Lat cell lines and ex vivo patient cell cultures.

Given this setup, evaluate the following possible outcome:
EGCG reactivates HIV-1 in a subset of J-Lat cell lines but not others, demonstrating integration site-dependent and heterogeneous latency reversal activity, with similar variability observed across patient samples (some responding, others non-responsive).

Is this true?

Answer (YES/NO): NO